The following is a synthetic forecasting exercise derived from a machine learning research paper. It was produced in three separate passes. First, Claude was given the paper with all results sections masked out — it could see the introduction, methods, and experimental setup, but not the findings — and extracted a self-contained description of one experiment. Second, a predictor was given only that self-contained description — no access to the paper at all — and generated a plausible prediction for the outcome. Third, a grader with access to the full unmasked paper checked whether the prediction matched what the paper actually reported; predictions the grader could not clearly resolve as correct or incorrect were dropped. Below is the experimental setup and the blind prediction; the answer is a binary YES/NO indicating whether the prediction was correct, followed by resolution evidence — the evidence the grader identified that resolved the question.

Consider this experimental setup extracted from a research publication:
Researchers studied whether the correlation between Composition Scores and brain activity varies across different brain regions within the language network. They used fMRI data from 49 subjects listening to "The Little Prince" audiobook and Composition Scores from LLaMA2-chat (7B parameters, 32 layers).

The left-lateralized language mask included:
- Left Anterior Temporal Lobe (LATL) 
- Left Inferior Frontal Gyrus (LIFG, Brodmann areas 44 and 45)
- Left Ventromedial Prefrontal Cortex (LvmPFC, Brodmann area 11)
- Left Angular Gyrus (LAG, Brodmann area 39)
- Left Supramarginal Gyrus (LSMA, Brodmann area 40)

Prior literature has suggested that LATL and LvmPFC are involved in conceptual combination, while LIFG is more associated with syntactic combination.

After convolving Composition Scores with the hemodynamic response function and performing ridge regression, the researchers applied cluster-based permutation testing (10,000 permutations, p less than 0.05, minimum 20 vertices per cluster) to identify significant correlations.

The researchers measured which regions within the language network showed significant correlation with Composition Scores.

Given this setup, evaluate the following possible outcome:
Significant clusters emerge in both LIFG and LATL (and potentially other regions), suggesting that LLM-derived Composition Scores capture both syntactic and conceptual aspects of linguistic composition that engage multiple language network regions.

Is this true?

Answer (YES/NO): NO